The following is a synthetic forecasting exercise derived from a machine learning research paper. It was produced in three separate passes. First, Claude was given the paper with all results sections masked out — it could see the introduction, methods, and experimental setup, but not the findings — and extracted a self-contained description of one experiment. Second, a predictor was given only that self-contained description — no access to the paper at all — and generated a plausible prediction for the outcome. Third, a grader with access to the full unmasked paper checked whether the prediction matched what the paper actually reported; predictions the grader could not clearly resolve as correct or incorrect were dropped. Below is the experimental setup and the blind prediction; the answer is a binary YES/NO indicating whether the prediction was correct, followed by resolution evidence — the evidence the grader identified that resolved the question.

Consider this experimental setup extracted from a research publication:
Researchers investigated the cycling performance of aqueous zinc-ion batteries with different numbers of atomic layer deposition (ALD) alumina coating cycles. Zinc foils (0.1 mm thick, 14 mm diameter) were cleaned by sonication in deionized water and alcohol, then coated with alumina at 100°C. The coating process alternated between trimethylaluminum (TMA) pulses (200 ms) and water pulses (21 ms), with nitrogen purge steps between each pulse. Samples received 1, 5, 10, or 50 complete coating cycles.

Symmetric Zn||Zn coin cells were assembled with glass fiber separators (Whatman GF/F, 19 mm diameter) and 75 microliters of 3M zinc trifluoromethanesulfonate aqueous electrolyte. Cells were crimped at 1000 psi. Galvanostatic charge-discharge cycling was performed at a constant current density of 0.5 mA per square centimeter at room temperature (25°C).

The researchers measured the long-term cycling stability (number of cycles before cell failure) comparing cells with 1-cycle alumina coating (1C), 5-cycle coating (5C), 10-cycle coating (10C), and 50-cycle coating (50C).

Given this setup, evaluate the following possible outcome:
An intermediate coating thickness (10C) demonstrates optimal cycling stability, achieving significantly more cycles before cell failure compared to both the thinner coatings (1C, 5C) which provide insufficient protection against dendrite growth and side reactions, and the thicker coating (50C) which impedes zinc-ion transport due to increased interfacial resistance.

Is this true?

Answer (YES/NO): YES